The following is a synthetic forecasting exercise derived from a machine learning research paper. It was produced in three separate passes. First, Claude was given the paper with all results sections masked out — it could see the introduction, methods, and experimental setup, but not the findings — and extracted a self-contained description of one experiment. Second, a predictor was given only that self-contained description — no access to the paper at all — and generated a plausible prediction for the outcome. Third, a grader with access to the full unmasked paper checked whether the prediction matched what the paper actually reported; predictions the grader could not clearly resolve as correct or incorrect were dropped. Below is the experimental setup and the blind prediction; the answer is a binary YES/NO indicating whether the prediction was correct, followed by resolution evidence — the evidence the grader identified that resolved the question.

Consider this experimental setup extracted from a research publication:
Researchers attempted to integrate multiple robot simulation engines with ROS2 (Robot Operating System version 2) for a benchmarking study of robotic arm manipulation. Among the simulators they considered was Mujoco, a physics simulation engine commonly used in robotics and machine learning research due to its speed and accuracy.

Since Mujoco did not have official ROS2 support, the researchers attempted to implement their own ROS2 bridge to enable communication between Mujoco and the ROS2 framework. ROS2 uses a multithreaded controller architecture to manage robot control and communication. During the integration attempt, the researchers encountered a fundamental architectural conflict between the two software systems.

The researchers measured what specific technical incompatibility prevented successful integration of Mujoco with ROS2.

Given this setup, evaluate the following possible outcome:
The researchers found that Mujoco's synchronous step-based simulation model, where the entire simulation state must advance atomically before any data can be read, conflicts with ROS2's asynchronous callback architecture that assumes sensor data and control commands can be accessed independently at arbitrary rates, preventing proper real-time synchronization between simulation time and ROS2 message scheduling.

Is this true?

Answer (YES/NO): NO